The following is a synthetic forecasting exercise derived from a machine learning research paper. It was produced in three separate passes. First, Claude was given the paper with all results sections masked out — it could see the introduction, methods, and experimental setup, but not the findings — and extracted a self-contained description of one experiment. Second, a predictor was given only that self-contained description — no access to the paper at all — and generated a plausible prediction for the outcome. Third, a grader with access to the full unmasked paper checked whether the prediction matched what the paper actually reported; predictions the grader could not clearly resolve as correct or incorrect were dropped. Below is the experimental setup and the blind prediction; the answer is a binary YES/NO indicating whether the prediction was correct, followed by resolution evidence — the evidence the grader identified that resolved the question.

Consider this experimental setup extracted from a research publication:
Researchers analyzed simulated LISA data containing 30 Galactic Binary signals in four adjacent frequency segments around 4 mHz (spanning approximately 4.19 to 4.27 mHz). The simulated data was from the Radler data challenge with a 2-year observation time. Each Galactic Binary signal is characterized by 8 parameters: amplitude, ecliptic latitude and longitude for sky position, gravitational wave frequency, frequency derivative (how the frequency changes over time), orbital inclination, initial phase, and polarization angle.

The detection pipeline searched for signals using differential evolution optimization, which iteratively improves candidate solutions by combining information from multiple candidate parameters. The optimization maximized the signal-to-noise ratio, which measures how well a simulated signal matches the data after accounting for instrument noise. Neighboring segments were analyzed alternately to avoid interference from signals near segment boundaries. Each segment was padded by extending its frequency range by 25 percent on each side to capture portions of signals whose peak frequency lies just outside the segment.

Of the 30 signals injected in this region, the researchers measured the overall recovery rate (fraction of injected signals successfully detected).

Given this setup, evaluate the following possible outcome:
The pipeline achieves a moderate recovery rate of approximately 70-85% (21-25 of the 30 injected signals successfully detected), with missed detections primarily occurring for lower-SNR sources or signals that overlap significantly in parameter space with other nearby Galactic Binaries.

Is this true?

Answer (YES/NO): YES